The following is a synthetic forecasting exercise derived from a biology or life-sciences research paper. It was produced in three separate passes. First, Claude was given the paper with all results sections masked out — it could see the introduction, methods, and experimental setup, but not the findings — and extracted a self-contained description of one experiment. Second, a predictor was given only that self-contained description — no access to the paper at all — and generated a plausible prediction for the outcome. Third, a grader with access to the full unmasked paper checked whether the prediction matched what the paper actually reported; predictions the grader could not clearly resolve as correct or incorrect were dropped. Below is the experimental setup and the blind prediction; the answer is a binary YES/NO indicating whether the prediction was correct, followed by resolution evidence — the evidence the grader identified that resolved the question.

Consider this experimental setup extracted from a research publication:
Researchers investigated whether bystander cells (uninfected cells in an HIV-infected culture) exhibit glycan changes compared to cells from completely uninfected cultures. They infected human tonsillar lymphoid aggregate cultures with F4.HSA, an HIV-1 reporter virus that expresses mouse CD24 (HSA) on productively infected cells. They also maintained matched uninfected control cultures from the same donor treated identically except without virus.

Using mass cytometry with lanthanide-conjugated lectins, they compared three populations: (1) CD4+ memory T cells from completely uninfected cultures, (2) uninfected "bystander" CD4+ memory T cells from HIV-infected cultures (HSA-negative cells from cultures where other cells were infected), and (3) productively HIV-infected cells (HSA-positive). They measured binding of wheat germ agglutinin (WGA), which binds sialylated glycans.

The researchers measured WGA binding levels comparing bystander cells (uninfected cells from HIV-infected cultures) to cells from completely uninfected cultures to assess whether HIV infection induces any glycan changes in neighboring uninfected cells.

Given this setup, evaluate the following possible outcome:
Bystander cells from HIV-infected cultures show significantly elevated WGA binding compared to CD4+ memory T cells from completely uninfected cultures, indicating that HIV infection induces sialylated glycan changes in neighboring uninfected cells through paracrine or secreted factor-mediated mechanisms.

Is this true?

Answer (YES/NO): YES